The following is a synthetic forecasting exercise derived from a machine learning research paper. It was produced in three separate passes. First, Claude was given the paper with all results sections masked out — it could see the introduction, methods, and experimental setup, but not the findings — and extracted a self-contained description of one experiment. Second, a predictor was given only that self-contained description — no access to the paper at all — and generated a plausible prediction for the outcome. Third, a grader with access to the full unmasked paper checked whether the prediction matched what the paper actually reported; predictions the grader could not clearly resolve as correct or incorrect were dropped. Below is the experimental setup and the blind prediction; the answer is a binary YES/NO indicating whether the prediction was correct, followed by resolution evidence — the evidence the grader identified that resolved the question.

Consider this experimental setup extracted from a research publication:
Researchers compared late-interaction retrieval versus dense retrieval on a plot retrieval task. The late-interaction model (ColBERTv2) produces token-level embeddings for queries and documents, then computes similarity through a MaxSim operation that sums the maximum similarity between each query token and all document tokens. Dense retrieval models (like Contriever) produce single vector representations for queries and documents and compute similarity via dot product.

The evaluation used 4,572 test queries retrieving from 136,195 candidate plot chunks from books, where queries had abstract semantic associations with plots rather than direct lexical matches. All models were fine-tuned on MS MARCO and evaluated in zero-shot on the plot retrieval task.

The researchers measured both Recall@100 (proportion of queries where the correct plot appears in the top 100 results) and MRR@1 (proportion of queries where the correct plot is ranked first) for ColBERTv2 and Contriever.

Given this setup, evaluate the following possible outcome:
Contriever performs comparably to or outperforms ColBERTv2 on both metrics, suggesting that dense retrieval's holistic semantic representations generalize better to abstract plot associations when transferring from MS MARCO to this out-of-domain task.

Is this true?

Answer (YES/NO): NO